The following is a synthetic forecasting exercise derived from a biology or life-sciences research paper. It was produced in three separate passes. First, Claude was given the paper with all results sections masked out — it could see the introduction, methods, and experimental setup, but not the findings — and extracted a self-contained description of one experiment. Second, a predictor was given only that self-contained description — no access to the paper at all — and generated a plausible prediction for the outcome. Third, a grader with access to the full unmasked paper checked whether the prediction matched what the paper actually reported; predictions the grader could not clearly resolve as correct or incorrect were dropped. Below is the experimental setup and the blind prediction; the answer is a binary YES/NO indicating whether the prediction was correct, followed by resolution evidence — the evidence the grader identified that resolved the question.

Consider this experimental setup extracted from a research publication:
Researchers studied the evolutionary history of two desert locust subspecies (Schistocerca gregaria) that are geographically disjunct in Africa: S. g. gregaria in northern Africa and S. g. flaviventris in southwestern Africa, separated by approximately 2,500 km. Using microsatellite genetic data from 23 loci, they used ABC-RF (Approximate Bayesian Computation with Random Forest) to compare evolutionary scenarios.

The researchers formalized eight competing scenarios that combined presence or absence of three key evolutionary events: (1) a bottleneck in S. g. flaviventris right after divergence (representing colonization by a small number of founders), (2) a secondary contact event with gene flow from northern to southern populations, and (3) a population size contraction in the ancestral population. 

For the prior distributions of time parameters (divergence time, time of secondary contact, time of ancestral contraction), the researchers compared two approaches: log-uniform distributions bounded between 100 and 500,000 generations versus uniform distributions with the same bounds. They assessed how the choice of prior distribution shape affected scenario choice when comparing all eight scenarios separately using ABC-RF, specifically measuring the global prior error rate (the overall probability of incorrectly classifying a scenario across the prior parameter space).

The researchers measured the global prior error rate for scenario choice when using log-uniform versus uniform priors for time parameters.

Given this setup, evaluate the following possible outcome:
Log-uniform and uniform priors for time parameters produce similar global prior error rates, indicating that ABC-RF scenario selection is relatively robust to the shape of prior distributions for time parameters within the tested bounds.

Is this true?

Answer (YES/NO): NO